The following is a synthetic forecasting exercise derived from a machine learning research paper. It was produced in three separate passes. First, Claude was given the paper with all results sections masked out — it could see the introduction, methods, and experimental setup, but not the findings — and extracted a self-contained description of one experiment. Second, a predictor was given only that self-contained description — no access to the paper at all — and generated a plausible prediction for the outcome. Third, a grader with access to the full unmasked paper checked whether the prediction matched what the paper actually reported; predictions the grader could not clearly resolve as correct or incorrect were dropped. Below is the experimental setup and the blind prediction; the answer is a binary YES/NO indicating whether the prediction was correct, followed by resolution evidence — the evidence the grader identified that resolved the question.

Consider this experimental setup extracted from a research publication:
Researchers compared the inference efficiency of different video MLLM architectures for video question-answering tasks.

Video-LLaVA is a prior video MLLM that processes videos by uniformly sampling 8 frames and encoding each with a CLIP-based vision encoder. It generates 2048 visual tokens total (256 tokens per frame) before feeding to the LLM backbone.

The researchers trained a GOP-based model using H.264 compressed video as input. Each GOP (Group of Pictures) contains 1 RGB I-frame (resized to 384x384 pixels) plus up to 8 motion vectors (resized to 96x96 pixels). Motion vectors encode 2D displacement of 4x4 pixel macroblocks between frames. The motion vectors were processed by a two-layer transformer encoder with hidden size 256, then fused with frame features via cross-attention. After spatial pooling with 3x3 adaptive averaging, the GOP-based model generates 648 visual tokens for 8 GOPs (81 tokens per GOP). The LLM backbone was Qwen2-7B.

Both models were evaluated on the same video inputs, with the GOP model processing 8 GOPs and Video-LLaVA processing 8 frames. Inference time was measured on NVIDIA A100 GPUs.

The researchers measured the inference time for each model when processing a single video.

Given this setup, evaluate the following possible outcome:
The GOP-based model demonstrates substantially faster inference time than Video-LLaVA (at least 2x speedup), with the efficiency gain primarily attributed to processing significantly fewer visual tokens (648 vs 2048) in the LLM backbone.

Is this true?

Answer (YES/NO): YES